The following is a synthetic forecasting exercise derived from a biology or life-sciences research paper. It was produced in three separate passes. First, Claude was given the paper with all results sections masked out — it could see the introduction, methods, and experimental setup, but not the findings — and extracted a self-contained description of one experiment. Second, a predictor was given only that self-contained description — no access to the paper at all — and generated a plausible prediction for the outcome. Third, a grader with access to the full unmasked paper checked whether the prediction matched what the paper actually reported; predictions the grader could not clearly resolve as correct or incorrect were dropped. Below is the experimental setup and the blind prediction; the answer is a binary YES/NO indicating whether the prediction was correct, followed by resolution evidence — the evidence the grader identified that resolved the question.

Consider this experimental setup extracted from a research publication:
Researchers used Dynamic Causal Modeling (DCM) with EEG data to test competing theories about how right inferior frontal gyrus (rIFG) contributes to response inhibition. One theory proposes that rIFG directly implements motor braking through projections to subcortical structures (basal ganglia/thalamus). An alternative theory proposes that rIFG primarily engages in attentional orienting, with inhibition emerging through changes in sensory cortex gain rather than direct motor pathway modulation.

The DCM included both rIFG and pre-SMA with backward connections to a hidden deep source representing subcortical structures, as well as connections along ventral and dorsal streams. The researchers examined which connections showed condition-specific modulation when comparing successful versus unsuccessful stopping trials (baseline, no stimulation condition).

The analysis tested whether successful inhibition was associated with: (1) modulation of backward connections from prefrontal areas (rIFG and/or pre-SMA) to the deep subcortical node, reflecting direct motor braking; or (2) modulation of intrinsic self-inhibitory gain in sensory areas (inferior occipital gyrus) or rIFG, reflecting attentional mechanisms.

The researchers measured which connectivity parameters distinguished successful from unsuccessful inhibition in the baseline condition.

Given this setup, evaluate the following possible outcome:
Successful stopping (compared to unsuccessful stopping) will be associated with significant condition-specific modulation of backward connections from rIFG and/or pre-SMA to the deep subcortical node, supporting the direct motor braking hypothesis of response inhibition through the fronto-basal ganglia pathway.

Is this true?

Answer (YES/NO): YES